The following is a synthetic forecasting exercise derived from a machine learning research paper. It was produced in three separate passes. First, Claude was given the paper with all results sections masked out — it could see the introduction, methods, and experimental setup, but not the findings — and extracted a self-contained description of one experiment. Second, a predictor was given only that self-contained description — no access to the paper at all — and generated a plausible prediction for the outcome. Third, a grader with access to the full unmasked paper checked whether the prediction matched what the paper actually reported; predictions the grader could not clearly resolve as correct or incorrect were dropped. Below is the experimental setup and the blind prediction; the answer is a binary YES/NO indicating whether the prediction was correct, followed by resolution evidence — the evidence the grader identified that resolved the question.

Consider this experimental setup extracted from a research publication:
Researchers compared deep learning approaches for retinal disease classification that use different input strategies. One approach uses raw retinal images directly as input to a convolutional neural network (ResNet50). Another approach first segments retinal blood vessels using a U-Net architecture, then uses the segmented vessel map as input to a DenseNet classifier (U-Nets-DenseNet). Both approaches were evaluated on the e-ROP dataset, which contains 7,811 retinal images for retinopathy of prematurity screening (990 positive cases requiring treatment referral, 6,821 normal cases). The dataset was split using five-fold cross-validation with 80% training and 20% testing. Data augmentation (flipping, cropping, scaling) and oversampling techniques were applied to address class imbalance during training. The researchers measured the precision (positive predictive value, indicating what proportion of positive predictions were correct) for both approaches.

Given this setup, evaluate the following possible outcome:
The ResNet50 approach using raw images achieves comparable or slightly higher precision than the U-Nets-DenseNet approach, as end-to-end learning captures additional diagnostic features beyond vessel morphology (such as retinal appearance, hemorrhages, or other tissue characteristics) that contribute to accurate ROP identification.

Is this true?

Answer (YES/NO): NO